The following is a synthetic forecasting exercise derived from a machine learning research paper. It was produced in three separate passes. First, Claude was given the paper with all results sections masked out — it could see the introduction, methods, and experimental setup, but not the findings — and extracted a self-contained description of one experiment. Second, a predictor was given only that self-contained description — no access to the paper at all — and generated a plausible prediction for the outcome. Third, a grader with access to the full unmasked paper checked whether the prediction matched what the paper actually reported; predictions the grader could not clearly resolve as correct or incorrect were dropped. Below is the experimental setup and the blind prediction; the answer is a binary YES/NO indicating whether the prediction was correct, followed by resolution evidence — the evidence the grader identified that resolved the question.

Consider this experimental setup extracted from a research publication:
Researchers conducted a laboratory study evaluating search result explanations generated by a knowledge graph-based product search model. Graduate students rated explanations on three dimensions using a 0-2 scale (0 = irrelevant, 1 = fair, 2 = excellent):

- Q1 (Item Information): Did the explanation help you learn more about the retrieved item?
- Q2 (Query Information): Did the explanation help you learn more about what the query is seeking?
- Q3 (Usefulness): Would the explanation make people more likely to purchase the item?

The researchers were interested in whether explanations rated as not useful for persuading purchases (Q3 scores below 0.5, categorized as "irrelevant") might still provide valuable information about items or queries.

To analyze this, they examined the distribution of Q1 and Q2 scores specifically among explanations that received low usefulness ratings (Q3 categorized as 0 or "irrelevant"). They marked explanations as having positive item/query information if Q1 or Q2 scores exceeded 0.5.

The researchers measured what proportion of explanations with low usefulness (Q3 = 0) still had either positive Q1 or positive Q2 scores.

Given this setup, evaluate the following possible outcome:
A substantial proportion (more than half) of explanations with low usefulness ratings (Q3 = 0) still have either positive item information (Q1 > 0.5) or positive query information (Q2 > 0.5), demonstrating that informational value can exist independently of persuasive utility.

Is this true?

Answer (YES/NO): YES